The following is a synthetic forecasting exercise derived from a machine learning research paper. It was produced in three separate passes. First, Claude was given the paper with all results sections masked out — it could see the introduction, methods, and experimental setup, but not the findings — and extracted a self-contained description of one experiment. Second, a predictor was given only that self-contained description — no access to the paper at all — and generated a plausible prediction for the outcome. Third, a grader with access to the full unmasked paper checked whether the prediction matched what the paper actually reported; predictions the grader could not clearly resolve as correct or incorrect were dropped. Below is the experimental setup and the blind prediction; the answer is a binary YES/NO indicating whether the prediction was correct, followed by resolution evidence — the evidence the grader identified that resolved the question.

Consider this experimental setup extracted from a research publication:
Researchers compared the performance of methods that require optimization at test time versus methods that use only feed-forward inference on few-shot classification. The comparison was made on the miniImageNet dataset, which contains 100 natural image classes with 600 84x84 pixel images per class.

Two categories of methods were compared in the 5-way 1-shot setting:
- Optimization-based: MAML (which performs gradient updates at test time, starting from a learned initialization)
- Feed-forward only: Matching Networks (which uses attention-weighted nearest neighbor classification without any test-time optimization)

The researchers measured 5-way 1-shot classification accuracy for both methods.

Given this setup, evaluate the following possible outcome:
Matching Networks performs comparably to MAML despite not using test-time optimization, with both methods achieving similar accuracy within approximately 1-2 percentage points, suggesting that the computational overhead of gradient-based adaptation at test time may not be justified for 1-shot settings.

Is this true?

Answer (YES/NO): NO